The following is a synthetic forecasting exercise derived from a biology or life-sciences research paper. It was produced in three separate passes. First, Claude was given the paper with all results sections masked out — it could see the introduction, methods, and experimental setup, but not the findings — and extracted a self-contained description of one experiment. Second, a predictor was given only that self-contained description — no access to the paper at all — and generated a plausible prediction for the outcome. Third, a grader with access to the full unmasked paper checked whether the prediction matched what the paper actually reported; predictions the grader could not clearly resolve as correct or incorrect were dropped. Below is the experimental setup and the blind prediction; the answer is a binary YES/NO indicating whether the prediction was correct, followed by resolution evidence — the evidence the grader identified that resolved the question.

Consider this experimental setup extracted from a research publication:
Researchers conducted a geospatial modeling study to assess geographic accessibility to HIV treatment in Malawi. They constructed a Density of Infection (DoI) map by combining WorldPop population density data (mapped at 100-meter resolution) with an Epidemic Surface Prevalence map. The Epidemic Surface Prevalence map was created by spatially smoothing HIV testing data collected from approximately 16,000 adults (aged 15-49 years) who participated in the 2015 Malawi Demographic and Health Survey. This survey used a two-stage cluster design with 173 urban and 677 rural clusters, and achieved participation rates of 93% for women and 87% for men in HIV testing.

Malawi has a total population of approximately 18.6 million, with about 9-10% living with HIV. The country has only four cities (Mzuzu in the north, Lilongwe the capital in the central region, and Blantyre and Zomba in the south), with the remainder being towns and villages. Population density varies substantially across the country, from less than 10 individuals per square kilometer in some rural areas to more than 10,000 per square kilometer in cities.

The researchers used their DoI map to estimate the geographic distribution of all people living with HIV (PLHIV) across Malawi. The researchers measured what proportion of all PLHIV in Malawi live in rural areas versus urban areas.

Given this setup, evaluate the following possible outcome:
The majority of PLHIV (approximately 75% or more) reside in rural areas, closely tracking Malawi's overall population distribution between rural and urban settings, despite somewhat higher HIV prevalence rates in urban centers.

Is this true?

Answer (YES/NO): YES